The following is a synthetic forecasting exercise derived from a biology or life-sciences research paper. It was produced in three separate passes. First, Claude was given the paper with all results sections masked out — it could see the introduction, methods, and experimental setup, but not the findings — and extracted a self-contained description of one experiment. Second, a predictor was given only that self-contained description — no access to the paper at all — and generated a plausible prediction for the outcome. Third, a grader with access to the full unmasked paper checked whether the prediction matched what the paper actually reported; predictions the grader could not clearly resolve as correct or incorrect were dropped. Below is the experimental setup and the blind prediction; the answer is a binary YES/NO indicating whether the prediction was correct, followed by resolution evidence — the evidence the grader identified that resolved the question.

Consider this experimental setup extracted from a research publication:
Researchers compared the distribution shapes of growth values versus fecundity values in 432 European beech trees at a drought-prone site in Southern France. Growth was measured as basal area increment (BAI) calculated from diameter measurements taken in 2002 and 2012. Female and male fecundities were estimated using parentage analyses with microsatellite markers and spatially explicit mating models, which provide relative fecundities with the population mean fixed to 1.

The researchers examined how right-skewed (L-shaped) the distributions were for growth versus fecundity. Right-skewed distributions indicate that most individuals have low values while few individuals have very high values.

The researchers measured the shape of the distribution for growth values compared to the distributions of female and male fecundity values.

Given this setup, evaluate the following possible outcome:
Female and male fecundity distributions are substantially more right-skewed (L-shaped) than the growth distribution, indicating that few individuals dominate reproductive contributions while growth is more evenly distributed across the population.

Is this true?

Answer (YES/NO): YES